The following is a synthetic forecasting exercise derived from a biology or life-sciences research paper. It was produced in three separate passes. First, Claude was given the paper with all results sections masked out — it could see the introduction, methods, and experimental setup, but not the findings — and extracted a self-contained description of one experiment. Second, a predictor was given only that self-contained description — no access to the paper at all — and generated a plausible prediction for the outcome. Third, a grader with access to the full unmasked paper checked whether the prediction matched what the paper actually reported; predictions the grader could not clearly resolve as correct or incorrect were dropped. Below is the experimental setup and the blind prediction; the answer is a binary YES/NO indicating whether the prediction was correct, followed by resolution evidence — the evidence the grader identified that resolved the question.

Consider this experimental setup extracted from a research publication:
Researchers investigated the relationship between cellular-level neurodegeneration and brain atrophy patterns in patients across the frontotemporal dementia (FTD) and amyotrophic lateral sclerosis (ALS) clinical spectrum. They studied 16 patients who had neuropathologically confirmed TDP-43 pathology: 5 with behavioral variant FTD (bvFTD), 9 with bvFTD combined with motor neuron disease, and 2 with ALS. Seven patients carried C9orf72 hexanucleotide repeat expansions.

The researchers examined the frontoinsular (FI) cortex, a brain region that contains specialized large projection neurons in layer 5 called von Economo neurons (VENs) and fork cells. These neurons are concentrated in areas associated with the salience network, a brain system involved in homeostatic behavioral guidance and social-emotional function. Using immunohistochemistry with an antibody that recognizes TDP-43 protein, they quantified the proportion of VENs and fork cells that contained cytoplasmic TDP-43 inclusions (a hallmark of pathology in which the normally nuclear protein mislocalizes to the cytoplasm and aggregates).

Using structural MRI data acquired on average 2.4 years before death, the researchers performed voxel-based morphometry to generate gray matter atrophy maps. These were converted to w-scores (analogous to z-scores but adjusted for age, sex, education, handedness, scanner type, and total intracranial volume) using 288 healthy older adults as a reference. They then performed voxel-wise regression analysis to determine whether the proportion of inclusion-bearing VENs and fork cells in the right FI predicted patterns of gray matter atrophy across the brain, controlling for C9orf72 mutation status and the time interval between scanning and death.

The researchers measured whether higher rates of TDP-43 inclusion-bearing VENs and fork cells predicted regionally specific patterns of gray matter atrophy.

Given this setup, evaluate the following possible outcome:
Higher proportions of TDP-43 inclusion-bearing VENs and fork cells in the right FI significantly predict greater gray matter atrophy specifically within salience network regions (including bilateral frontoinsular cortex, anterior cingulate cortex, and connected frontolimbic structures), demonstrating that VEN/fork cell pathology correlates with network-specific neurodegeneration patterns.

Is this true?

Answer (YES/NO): NO